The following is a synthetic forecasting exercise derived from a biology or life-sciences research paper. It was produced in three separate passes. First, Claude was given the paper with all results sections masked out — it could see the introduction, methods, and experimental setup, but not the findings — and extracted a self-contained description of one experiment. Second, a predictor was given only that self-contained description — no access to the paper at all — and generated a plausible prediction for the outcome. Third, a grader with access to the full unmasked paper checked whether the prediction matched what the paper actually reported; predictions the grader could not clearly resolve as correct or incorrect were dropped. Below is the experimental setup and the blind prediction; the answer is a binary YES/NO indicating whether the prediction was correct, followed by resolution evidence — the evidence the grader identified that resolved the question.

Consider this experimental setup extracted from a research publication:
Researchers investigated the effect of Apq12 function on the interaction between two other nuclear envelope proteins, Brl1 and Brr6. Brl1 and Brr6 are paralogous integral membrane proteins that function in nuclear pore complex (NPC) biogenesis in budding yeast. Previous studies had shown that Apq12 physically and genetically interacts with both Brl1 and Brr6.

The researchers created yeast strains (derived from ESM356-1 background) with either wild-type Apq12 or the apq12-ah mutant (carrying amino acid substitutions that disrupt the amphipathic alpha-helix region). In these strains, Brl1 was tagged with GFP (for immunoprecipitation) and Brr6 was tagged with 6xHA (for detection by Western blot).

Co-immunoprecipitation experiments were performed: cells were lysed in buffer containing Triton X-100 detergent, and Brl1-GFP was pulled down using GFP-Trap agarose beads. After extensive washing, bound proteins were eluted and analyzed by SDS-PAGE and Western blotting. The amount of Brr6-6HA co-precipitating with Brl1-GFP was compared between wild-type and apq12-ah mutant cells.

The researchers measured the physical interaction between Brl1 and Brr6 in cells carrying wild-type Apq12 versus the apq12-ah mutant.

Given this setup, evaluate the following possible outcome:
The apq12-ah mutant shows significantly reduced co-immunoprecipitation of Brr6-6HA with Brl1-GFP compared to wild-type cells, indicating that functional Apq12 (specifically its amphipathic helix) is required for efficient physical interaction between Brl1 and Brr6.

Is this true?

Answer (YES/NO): NO